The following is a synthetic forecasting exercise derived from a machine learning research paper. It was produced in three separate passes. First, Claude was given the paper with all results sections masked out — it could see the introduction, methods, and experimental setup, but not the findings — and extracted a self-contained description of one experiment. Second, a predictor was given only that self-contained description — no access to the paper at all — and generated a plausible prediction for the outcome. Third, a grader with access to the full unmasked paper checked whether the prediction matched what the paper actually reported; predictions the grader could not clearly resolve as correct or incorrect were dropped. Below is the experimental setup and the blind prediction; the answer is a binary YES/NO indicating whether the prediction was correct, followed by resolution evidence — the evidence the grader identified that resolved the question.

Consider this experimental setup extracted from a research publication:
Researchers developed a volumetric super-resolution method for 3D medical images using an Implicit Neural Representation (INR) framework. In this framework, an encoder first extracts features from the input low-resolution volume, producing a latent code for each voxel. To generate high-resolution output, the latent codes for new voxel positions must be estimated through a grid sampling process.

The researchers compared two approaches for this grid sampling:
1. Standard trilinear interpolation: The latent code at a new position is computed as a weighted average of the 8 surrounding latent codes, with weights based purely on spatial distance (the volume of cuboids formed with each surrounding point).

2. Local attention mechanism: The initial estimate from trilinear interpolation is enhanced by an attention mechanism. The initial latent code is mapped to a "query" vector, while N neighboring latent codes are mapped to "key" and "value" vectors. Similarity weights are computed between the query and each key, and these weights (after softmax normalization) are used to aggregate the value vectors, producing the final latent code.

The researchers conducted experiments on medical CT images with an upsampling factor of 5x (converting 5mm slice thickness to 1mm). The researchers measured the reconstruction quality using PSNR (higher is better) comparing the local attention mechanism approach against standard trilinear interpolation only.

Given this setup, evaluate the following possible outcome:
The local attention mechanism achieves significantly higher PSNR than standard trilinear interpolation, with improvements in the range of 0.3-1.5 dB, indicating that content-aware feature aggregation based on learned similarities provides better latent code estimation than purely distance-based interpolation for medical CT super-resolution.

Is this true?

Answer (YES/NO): NO